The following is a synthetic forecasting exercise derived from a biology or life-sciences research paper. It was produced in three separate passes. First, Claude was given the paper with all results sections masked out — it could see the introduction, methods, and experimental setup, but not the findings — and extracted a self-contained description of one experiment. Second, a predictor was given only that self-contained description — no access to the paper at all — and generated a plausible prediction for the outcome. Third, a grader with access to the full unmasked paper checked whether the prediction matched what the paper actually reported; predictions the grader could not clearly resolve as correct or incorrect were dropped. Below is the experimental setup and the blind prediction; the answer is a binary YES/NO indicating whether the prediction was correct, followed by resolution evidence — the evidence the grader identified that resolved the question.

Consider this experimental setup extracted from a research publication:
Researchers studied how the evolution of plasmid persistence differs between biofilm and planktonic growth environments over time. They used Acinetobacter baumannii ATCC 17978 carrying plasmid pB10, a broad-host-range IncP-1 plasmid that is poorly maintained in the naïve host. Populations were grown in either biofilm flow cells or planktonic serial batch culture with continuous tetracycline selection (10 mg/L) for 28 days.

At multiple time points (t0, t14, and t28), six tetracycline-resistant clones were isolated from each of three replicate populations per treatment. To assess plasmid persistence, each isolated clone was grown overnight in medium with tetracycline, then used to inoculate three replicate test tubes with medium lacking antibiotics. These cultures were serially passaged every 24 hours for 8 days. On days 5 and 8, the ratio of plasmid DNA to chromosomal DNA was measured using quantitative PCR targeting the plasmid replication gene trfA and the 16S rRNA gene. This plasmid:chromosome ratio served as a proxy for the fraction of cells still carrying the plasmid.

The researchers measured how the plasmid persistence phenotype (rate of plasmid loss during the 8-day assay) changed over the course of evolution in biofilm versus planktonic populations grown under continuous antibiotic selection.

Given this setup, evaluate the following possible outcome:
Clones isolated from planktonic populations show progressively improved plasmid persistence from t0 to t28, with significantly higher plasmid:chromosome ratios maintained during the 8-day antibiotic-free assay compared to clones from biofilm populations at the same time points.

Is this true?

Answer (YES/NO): YES